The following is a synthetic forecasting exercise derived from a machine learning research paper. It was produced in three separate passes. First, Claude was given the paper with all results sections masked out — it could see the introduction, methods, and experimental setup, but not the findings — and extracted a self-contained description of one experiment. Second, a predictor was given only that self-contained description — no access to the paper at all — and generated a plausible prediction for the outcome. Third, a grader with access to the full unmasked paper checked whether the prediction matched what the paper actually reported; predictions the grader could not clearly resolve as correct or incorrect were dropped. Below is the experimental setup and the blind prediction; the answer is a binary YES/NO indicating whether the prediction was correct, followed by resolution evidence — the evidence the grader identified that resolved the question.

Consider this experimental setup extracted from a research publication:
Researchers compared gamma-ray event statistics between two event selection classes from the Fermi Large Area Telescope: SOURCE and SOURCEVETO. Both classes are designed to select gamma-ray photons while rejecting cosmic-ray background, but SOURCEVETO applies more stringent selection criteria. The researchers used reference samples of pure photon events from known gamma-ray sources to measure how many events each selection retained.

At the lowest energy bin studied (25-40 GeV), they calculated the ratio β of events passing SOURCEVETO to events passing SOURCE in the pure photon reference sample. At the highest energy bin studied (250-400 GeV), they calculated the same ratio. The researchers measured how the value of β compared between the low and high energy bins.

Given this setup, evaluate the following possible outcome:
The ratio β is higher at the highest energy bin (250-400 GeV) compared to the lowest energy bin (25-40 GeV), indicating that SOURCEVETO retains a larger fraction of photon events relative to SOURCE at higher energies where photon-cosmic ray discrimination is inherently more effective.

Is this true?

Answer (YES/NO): NO